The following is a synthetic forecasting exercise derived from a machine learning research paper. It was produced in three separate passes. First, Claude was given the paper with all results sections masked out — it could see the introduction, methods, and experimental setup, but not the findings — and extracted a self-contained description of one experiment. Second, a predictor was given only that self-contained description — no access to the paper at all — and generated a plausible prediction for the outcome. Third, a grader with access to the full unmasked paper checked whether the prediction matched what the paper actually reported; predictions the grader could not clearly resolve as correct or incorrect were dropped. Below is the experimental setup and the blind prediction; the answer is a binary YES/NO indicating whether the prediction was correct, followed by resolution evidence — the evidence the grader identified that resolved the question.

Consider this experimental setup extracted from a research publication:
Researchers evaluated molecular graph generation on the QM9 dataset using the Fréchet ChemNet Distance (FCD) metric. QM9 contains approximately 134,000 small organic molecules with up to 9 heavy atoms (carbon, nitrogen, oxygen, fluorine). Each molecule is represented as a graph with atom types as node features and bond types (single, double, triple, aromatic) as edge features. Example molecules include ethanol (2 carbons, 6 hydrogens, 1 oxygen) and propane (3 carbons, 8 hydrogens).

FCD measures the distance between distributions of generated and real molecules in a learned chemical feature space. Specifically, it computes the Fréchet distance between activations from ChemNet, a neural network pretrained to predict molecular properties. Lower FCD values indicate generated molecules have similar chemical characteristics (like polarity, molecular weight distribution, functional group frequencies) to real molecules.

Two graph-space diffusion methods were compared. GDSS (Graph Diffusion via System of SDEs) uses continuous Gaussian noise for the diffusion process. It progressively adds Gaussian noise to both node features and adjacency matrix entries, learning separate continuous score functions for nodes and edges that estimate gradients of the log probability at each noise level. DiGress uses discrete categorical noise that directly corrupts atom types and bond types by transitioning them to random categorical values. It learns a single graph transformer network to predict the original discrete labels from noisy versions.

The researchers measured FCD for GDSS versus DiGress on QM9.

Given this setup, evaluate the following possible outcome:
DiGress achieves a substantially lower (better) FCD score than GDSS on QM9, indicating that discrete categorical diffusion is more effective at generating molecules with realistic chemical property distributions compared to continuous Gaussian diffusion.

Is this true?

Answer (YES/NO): YES